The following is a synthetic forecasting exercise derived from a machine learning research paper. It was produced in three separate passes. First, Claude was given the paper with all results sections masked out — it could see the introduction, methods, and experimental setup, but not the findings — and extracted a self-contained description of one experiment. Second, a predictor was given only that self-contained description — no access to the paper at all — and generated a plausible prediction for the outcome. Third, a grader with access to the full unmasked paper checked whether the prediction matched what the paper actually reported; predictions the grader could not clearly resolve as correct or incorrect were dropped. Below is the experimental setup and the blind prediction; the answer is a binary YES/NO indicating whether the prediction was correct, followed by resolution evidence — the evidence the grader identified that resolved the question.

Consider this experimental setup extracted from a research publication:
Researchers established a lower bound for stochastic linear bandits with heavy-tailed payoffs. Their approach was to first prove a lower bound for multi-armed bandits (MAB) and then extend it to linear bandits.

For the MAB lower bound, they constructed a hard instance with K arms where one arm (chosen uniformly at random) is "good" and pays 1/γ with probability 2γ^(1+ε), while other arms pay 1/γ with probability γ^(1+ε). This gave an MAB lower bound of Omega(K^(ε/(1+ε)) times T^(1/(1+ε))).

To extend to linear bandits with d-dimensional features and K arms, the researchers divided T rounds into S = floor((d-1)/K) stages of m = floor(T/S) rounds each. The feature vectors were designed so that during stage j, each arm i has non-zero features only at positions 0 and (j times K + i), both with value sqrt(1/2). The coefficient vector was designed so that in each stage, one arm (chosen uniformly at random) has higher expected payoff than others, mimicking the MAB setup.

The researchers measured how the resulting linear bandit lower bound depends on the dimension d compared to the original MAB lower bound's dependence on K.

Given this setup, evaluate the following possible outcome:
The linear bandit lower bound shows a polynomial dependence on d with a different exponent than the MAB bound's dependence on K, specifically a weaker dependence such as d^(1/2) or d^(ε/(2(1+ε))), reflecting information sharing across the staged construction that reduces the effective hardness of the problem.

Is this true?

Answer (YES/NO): NO